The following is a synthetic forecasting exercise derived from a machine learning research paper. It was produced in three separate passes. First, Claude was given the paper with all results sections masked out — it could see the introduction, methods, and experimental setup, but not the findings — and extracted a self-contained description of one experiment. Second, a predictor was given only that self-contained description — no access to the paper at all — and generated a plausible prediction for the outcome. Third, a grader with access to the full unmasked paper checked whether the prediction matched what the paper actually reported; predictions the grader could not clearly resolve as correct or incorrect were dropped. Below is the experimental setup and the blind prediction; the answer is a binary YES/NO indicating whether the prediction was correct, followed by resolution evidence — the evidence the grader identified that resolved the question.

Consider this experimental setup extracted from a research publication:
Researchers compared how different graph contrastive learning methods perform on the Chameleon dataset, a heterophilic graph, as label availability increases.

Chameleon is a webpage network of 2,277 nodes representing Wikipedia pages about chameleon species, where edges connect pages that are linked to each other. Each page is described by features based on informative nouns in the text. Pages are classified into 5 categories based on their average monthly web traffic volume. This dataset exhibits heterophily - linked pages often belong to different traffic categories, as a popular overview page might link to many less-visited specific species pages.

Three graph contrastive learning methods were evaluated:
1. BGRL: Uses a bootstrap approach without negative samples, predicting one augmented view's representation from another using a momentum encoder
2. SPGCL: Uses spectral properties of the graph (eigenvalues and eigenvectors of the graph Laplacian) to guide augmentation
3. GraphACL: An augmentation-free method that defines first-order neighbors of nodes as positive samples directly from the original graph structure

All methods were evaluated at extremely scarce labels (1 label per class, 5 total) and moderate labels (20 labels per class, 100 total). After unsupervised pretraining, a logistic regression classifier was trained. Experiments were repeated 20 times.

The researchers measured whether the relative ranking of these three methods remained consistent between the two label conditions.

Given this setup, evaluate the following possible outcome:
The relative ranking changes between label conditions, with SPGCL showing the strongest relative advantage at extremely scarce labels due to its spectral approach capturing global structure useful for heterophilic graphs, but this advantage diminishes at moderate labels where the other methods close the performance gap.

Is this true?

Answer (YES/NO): NO